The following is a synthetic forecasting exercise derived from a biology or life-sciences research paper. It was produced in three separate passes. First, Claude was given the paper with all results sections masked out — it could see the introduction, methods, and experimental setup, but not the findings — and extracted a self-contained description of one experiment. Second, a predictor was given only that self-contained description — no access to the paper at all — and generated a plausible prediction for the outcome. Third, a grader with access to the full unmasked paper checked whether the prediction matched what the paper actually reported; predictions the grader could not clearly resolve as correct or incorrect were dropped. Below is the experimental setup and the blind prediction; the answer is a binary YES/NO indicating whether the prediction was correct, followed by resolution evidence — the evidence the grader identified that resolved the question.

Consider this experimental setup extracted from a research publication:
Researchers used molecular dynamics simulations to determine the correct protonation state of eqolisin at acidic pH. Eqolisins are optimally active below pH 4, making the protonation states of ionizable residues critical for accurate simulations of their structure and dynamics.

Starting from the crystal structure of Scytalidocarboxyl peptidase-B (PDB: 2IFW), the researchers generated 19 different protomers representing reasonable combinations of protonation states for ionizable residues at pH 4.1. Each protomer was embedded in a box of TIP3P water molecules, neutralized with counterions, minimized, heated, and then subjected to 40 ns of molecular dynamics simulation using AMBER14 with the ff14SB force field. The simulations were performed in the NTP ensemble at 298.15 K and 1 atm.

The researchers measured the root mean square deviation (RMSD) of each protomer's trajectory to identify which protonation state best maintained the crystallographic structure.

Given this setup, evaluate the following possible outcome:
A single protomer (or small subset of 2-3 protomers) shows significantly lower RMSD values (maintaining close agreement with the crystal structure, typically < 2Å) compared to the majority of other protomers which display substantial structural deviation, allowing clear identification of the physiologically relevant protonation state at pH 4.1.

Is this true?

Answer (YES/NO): YES